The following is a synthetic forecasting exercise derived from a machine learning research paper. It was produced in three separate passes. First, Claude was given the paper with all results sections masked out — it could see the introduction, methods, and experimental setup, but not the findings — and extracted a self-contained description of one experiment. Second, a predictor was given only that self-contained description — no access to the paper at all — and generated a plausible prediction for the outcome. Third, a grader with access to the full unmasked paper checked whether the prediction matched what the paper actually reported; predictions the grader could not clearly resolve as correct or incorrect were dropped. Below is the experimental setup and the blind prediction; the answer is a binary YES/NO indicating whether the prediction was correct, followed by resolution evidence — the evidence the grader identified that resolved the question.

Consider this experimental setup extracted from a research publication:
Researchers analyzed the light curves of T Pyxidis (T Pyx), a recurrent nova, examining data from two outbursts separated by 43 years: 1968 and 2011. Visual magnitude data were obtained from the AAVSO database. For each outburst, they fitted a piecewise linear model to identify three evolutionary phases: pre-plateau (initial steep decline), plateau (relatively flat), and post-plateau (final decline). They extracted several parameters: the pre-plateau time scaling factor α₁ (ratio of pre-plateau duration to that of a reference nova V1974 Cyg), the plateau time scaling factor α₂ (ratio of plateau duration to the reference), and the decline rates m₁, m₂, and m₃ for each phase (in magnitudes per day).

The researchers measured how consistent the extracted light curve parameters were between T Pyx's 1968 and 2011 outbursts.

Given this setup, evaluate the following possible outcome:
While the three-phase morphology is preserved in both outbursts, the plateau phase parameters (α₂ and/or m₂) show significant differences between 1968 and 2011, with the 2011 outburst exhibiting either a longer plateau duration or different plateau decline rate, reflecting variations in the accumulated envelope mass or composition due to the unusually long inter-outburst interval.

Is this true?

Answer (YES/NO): NO